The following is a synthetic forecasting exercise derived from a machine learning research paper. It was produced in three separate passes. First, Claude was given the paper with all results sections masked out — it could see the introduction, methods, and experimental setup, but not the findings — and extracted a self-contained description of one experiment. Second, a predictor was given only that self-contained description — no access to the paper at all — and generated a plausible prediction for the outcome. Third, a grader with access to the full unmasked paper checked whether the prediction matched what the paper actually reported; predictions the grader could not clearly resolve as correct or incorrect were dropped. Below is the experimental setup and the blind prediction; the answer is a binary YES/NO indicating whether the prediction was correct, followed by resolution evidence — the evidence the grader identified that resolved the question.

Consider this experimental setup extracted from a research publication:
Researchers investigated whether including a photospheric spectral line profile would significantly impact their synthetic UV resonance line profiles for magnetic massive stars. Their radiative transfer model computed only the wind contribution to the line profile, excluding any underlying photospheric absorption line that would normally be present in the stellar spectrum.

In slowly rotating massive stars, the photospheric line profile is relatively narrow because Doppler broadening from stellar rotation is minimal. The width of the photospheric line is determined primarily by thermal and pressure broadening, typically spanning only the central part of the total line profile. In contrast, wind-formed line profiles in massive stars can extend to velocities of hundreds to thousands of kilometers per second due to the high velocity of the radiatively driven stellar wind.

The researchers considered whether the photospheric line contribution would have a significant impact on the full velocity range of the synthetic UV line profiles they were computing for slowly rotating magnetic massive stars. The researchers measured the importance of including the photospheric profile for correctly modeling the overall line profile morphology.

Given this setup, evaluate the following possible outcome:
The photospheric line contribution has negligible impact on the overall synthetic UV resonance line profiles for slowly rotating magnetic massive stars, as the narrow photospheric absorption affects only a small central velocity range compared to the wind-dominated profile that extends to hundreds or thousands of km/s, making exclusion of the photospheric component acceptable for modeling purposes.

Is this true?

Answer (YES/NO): YES